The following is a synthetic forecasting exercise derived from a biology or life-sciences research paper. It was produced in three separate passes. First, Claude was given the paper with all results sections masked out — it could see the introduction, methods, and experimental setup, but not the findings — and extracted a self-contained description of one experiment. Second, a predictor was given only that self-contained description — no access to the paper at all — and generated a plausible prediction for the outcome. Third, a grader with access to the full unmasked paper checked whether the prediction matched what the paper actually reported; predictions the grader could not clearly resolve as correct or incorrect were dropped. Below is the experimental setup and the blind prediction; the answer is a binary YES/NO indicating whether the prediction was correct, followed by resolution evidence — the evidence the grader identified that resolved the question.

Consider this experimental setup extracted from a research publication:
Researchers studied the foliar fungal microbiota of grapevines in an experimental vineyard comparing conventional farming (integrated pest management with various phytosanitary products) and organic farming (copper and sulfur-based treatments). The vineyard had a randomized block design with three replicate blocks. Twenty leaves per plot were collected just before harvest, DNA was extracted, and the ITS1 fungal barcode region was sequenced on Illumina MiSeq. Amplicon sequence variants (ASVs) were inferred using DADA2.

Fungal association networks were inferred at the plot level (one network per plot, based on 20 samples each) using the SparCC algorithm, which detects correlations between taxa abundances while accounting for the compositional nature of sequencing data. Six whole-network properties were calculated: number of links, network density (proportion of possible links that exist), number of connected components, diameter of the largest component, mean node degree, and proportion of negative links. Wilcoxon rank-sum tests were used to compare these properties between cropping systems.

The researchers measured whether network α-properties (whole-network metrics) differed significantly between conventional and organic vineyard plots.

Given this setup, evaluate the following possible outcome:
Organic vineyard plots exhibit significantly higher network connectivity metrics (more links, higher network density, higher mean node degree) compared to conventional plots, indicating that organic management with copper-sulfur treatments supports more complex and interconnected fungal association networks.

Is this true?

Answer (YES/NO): NO